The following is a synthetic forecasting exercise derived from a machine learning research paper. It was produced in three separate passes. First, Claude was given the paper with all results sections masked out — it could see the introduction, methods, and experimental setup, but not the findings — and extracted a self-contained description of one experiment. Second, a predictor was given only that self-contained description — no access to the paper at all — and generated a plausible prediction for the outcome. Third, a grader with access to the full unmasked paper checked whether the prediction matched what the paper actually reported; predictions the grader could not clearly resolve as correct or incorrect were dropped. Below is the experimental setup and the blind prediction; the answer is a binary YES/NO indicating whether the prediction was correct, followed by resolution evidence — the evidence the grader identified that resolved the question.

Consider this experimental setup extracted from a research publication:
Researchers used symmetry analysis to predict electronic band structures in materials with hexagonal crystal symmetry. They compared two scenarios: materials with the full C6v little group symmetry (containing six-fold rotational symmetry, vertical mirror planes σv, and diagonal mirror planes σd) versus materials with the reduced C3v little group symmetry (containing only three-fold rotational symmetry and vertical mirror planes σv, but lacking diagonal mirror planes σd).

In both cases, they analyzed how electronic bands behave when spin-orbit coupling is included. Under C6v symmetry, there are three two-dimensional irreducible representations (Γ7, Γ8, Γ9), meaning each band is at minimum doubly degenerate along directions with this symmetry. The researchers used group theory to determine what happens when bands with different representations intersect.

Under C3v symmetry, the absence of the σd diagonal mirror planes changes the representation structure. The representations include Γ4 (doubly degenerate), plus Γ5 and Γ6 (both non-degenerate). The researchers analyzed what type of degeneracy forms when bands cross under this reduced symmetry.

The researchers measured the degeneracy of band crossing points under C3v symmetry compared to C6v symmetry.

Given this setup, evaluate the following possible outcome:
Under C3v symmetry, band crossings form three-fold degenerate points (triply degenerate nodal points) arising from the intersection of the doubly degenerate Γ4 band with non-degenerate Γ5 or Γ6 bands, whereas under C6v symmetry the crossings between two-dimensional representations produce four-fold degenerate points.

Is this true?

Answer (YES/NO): YES